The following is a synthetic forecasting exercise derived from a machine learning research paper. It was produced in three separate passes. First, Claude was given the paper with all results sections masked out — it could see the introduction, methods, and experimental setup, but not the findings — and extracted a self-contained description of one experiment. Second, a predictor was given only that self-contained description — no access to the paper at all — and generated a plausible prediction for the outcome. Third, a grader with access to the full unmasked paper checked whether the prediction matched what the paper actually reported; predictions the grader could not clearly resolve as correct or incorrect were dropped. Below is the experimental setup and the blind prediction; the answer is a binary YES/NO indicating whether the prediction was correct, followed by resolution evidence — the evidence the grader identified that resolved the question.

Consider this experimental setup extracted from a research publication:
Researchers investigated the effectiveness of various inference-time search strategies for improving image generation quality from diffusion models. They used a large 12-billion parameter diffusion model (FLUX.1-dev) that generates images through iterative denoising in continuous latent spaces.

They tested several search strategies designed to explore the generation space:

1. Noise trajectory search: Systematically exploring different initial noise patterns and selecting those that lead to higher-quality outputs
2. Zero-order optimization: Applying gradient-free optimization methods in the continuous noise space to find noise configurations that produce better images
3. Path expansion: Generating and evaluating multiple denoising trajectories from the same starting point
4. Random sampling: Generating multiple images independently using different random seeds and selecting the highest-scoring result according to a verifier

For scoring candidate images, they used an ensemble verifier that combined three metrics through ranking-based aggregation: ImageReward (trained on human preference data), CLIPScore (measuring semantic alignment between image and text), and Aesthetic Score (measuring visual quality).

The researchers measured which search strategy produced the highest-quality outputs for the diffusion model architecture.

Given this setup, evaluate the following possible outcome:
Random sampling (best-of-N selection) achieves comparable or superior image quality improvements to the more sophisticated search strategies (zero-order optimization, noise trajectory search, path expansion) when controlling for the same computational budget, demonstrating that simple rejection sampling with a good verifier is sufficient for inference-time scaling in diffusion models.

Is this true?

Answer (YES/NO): YES